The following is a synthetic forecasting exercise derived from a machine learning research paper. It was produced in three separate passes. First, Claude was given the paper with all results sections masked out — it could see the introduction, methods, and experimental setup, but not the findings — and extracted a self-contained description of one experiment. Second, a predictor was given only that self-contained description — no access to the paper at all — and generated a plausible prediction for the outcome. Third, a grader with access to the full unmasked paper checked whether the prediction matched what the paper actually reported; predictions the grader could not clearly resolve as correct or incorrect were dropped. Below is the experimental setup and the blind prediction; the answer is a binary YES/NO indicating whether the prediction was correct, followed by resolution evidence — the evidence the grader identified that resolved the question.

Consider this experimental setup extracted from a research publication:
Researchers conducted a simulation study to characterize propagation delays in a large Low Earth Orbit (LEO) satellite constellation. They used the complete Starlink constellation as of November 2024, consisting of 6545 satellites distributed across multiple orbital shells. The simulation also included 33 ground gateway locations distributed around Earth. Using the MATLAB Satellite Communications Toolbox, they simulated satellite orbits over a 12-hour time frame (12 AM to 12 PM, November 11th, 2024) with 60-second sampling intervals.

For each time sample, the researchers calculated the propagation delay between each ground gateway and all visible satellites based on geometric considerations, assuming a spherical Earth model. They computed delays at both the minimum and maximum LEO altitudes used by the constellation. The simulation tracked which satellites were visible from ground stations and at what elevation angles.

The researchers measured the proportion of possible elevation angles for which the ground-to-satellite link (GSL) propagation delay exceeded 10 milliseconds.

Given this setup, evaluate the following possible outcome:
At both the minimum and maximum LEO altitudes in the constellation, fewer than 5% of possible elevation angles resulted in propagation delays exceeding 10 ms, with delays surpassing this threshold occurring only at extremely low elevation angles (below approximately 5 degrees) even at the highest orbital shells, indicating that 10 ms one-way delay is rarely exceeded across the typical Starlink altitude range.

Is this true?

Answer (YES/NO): NO